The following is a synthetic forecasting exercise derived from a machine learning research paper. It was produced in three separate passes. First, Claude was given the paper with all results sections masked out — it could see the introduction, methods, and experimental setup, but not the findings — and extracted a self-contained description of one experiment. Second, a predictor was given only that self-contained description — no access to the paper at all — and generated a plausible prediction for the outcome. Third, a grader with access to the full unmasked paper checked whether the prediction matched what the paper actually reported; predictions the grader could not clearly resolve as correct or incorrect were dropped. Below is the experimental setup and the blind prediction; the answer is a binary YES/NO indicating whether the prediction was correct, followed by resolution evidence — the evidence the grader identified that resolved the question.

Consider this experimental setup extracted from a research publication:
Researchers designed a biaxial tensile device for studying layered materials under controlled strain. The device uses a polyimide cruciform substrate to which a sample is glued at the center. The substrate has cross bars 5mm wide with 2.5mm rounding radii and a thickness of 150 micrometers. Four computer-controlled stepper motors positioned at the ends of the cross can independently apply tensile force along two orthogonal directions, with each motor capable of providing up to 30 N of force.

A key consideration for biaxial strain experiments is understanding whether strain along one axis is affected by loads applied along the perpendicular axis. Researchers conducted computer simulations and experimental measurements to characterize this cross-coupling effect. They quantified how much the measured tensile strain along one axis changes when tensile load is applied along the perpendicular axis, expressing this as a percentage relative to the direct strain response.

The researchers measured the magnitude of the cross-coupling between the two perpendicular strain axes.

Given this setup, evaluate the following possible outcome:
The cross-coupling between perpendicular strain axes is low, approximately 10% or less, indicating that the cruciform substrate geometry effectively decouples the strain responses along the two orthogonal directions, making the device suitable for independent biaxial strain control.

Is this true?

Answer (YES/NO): NO